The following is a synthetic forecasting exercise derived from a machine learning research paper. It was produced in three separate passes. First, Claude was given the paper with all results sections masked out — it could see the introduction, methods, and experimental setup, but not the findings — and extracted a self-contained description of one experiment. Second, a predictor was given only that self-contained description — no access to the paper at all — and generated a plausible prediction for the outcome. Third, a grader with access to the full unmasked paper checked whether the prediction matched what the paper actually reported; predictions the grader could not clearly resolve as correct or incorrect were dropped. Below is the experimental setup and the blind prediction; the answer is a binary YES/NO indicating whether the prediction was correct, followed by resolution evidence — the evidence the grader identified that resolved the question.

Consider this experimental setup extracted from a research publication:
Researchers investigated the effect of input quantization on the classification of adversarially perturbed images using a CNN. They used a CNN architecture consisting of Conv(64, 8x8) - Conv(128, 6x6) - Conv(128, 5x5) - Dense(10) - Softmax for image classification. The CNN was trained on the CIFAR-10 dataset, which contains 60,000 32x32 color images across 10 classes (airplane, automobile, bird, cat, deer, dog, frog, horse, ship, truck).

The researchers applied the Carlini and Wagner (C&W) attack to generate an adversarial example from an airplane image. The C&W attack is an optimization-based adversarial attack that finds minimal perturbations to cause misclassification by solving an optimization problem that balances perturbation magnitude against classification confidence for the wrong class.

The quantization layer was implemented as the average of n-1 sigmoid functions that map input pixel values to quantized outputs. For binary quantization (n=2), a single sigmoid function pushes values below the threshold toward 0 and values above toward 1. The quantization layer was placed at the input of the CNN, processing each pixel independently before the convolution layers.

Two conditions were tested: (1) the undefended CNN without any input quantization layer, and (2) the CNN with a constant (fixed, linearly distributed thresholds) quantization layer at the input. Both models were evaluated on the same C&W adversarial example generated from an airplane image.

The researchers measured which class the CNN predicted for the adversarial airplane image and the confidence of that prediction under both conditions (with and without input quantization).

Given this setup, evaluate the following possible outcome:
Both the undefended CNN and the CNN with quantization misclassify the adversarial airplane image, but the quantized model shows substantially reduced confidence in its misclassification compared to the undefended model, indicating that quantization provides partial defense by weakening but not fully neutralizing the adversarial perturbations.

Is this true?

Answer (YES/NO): NO